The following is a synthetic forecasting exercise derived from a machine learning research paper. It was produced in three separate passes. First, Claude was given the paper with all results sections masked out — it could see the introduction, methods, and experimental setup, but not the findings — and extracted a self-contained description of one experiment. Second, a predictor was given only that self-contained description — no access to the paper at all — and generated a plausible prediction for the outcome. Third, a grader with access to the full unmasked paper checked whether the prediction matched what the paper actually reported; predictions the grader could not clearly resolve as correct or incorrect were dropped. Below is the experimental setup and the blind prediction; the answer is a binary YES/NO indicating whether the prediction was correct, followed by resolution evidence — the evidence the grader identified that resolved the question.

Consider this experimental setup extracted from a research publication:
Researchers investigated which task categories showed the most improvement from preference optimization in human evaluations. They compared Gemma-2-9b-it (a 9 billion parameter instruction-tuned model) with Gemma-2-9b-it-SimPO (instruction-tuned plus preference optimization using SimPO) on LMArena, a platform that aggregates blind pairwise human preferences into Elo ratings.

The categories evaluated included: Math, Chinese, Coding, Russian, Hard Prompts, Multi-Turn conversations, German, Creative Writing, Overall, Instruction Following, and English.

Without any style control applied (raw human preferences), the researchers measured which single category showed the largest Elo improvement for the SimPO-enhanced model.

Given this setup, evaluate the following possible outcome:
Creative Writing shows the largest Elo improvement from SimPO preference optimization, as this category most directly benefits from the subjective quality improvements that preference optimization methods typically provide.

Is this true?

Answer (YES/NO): NO